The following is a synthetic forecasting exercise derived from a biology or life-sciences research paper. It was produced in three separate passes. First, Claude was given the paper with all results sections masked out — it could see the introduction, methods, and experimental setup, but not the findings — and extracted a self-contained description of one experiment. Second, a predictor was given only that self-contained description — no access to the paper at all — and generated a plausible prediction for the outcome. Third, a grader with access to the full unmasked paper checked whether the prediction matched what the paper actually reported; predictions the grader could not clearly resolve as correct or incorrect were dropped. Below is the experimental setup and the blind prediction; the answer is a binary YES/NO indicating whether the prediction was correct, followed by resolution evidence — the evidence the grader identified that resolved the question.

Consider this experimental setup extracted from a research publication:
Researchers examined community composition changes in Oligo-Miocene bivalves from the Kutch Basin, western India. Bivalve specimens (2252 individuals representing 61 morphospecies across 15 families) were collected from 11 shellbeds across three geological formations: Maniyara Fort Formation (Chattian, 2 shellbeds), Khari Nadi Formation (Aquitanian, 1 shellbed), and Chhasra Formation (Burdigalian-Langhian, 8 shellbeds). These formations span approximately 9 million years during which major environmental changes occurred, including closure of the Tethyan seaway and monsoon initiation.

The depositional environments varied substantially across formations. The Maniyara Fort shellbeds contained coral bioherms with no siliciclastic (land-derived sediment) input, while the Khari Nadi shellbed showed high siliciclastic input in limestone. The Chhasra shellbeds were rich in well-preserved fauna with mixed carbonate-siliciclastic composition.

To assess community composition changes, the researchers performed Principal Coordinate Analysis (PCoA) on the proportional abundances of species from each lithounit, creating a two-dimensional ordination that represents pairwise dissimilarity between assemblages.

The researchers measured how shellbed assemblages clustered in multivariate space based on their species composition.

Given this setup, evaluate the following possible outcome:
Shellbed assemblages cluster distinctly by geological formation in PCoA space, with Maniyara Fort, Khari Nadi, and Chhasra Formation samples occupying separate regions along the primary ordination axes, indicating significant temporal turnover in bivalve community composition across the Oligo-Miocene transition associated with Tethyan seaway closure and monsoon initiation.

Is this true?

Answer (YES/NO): NO